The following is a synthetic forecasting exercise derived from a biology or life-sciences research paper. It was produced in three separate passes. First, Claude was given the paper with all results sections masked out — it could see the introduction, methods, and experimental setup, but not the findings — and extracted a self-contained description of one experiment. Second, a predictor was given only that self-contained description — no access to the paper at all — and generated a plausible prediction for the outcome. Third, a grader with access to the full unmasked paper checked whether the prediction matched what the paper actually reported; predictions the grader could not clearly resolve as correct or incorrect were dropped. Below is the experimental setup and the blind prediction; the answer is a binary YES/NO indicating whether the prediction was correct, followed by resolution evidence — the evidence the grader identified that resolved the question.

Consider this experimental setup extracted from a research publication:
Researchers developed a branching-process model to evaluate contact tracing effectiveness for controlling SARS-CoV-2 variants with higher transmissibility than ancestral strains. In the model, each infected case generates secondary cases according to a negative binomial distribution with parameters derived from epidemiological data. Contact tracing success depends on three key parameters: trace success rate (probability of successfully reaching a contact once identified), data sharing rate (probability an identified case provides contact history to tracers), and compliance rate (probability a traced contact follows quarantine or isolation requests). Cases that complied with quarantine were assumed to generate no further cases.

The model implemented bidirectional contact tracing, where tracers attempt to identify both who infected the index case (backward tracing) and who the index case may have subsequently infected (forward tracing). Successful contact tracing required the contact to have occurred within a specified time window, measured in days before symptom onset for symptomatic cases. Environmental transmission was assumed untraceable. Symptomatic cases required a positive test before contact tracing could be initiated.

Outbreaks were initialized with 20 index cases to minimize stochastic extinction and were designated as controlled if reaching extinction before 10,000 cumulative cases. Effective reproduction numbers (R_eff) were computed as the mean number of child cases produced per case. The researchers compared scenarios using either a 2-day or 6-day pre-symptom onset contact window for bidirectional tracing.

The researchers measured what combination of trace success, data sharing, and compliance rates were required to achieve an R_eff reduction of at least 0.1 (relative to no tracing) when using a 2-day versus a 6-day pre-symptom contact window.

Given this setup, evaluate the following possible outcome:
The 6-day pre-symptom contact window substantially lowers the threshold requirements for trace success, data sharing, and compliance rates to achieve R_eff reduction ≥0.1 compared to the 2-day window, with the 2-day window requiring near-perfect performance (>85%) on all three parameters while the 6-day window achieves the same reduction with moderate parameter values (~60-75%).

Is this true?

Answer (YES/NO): NO